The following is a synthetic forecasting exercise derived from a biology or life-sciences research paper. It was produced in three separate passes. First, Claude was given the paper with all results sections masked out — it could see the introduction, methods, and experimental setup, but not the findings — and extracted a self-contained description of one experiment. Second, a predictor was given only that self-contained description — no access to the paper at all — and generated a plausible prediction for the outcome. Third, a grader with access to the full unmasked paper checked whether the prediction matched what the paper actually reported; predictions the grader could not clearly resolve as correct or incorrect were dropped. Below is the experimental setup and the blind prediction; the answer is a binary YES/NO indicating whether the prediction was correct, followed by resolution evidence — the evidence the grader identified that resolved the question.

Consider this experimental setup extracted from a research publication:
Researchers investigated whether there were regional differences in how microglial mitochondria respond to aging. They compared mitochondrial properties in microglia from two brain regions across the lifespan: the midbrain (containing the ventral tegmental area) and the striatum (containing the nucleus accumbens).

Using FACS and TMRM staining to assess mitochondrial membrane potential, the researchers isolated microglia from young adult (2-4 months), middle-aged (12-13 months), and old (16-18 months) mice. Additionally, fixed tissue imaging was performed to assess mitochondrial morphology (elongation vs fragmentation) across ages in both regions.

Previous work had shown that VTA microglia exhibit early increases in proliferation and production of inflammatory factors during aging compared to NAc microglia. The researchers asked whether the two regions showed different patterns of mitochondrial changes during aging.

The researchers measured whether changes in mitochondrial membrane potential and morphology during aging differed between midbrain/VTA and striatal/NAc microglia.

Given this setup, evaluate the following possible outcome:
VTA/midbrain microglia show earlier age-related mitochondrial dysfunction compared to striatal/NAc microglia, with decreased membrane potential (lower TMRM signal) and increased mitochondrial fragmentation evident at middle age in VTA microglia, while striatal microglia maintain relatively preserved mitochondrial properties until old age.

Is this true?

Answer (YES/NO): NO